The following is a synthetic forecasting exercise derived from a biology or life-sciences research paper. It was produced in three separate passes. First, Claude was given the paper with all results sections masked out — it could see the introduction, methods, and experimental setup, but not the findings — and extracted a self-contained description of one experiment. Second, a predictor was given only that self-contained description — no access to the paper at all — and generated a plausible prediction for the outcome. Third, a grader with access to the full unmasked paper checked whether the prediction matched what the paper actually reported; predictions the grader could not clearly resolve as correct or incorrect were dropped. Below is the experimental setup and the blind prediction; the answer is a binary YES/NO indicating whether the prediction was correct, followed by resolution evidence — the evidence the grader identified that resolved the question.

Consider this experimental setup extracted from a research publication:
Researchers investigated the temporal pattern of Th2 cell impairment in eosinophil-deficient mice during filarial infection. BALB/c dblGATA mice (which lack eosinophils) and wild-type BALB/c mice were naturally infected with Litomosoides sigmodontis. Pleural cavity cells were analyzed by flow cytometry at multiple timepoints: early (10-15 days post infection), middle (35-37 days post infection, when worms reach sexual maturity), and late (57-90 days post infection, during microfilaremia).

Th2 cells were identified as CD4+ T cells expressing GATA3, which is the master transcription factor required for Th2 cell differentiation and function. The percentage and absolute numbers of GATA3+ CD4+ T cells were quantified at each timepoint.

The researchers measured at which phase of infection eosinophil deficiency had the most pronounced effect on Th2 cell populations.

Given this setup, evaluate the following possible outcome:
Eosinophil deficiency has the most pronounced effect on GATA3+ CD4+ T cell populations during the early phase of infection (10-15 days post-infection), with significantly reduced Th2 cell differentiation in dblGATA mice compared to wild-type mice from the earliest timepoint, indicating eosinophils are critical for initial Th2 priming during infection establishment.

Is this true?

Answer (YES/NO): NO